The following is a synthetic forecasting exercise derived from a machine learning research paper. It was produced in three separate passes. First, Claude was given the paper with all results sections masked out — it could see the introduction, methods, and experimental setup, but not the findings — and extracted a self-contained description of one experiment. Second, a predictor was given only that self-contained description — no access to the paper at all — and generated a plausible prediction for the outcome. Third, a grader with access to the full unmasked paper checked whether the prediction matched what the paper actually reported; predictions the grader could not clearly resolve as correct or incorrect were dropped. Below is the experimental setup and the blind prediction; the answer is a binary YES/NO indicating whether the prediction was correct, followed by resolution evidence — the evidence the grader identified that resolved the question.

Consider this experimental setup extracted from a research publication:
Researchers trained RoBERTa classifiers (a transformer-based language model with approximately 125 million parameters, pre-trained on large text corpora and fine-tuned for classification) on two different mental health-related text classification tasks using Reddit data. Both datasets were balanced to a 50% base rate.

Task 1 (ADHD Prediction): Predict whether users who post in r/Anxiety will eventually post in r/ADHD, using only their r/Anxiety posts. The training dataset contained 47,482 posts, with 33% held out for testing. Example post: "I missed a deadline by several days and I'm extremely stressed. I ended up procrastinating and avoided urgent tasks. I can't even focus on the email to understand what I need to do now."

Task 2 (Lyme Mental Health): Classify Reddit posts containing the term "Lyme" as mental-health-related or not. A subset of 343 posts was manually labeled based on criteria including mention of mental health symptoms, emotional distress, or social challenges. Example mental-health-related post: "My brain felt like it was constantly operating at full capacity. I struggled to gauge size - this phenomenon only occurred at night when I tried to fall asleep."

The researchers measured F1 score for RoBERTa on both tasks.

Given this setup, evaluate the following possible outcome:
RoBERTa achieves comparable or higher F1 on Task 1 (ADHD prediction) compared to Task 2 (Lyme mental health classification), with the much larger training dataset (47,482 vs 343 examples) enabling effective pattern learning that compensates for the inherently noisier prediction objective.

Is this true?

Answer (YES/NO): YES